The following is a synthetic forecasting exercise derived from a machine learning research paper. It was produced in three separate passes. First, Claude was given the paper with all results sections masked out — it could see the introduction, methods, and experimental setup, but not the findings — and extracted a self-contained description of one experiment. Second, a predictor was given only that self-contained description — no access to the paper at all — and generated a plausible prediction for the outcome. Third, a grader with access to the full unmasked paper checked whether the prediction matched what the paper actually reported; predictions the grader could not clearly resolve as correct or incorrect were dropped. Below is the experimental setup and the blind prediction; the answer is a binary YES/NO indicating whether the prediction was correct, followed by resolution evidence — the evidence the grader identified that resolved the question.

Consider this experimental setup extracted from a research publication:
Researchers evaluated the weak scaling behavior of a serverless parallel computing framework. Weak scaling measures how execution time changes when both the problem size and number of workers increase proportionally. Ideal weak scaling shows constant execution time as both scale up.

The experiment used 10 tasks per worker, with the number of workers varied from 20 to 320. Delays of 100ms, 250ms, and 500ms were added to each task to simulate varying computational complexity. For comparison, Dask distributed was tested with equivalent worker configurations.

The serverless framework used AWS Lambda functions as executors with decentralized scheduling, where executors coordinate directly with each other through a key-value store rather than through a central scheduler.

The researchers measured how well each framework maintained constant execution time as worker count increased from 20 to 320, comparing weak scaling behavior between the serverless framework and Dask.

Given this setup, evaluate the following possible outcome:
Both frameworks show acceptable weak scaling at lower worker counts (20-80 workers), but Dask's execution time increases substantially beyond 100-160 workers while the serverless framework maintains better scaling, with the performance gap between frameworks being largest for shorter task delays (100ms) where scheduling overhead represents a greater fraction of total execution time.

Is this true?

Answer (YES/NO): YES